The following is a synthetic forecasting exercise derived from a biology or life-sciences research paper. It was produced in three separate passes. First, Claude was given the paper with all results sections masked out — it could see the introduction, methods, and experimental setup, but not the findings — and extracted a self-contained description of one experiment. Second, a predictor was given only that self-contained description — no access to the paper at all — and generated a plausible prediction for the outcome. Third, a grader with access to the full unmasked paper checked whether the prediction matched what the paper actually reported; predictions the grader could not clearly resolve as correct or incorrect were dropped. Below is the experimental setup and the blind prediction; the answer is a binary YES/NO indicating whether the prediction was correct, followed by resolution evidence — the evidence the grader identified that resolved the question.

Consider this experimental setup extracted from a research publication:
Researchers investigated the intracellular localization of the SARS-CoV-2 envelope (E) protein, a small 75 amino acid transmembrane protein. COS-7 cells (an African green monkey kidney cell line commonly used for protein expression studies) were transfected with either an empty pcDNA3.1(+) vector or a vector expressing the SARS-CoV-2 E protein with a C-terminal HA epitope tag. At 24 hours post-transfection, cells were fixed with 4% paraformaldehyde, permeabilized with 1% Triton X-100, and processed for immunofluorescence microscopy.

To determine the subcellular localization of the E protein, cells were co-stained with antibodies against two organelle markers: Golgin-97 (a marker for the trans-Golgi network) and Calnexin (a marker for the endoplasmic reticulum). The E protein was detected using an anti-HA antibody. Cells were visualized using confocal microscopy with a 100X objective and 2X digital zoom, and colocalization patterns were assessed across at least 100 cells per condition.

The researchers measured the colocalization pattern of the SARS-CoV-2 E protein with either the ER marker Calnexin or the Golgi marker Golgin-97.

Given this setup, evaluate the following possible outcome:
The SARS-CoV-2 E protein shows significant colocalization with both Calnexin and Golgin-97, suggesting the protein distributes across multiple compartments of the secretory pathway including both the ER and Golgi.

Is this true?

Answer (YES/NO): YES